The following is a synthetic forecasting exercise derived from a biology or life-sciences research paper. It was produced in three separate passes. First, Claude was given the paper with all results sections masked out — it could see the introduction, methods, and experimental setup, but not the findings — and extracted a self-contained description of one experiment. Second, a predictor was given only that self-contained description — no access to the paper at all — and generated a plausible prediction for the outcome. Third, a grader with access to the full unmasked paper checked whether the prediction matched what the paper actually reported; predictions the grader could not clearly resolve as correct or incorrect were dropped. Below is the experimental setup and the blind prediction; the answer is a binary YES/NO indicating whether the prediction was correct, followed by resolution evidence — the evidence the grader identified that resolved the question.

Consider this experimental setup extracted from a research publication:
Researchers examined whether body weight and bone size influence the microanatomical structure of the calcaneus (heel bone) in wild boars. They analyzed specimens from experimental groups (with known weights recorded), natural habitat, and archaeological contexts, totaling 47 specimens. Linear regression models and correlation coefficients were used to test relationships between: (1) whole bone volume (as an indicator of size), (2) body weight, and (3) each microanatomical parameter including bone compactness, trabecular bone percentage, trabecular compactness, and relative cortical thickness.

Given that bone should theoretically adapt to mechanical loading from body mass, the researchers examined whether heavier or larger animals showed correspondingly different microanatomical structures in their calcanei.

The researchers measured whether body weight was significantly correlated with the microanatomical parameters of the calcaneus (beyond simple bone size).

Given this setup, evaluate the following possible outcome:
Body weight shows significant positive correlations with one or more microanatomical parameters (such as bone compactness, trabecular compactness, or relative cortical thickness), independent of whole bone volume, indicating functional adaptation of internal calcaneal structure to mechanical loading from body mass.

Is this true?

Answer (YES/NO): NO